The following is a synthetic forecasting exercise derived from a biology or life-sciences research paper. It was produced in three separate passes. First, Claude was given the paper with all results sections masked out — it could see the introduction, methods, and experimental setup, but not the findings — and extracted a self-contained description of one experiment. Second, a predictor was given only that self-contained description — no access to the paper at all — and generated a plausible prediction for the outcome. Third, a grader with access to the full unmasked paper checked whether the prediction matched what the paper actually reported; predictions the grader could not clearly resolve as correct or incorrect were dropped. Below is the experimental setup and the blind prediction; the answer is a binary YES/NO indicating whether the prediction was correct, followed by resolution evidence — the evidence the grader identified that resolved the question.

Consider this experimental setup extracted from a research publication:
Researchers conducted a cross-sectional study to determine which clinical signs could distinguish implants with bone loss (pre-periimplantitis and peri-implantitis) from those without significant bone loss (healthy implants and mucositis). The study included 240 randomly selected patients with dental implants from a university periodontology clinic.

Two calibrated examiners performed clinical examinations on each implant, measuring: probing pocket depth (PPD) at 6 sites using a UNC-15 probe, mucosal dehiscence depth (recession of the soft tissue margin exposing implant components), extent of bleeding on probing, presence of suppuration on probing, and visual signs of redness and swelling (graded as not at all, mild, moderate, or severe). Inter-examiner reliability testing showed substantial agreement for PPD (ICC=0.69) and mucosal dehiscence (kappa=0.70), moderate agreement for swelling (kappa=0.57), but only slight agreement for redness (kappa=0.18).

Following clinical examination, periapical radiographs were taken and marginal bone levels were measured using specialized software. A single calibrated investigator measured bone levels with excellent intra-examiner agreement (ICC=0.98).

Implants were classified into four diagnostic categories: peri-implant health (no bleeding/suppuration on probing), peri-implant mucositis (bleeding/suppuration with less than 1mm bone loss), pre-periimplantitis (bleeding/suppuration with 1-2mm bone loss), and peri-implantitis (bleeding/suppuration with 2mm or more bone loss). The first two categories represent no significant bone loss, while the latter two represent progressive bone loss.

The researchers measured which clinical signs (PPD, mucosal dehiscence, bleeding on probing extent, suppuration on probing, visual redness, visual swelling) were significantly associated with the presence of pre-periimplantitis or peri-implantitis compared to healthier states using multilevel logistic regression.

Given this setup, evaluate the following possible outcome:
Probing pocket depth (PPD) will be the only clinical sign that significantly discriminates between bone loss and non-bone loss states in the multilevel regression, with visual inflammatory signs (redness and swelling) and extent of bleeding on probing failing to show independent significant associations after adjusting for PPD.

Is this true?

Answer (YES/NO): NO